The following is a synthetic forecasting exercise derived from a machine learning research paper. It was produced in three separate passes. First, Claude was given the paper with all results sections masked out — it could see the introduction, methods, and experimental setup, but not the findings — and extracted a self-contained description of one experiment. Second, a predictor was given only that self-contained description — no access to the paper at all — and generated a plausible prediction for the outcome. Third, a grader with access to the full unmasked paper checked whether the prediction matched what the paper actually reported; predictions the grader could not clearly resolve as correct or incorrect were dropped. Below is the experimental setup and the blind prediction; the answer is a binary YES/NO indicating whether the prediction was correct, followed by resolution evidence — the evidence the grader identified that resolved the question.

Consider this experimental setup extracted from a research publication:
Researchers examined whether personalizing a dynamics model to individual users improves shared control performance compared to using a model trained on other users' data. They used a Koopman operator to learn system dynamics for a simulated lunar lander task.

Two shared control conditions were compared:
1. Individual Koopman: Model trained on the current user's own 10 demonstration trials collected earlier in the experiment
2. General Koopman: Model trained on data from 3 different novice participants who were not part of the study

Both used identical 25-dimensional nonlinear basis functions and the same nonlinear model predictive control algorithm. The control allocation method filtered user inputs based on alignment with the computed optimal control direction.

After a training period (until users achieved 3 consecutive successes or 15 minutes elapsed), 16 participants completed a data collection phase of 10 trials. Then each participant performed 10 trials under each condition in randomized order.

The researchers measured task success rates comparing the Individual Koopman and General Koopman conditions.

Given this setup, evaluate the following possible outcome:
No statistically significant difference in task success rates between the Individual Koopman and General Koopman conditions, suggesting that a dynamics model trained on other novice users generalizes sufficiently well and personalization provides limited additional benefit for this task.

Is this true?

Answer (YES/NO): YES